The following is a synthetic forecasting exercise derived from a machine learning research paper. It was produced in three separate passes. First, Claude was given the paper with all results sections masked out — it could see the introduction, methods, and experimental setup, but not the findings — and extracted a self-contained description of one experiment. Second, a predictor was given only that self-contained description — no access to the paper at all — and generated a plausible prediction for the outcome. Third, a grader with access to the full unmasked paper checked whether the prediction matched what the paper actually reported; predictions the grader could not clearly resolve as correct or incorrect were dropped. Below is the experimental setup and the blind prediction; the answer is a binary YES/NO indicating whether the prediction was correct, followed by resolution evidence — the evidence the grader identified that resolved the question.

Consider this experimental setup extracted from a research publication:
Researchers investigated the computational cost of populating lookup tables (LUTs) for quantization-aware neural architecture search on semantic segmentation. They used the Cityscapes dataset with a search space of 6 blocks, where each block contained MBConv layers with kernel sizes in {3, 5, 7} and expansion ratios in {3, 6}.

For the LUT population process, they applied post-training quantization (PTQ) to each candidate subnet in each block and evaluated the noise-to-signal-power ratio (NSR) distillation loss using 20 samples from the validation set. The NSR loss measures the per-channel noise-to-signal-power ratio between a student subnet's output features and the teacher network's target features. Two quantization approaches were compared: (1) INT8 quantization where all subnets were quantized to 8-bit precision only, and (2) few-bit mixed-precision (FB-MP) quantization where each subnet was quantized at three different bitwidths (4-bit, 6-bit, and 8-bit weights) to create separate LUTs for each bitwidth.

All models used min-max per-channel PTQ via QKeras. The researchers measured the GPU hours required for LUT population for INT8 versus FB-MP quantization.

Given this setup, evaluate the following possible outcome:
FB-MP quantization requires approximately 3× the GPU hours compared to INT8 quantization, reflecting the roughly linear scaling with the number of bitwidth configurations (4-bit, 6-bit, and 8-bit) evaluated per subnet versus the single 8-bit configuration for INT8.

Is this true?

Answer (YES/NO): YES